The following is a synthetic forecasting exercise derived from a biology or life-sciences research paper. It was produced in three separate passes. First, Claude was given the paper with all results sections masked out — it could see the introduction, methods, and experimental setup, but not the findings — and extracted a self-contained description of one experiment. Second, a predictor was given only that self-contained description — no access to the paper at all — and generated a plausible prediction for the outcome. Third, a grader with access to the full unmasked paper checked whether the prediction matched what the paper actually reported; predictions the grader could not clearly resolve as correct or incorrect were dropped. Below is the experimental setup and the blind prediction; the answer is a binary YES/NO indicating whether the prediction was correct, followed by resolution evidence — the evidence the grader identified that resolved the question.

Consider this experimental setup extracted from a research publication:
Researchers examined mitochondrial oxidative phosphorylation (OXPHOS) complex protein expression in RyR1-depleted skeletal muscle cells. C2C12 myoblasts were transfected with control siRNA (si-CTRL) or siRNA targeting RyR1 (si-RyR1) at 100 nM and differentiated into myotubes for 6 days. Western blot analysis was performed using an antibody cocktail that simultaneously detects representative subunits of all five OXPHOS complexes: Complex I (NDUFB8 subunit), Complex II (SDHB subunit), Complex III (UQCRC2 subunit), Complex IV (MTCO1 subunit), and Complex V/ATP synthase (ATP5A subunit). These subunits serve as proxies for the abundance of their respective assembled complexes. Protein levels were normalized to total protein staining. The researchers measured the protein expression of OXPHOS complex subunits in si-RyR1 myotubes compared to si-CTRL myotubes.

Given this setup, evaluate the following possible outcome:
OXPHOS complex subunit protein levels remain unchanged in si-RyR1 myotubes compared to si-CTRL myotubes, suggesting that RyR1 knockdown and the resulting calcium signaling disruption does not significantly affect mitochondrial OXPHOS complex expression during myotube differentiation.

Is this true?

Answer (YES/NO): NO